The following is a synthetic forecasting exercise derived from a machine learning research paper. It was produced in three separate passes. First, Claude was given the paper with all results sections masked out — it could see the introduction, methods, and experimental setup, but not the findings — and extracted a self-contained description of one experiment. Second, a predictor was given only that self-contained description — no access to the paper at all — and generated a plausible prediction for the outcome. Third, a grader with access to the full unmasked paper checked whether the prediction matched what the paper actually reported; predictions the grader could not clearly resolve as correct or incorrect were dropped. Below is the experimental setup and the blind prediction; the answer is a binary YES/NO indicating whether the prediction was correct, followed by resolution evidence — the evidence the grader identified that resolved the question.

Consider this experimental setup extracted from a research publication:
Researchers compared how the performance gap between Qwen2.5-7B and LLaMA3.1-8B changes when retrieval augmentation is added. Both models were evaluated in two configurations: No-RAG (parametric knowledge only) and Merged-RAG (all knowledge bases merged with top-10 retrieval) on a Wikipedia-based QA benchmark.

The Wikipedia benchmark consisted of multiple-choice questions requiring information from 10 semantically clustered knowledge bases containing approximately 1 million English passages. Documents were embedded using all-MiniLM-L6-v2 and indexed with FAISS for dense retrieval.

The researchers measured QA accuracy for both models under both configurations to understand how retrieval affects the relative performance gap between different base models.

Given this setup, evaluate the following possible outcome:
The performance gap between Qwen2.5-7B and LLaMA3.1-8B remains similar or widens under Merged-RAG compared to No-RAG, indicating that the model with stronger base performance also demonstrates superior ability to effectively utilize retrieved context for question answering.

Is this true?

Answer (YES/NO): NO